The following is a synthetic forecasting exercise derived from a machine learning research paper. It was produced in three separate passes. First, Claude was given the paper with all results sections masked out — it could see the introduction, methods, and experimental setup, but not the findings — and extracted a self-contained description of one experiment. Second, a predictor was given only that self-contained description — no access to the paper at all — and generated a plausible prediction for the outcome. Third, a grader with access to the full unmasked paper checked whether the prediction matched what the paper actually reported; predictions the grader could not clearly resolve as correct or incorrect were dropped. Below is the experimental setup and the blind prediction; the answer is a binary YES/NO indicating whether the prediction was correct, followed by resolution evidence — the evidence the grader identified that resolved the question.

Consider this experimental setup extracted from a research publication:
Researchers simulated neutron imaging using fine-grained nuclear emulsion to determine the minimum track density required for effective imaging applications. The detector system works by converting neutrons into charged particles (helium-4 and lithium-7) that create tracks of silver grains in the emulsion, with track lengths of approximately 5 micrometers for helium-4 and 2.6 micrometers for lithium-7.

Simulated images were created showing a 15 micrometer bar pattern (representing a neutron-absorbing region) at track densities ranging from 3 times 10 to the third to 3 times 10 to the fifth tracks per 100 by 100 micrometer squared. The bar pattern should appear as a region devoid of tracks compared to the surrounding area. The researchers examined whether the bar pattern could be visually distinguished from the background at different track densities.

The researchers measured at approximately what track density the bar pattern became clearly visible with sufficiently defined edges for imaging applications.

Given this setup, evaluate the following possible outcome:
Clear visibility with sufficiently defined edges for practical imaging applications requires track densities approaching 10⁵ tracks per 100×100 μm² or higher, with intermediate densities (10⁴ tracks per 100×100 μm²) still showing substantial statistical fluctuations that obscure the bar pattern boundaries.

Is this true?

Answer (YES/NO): NO